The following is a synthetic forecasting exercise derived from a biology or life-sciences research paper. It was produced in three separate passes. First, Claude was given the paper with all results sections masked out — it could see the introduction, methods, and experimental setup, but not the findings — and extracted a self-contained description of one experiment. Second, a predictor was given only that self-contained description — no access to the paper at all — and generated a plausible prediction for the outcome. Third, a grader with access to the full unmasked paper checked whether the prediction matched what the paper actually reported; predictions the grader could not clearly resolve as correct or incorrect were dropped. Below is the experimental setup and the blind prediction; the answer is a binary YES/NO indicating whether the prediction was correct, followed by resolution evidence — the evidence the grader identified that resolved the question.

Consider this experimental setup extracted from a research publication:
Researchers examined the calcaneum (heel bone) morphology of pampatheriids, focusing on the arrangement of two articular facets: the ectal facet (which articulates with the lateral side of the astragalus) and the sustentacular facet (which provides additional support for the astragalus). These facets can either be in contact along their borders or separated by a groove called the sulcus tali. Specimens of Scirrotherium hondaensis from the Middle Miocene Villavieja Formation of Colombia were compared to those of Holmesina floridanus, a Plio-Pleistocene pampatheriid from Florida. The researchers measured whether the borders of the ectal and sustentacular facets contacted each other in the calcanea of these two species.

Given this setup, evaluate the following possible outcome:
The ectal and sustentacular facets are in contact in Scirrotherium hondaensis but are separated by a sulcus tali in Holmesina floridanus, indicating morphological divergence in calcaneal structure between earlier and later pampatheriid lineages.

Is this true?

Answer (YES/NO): NO